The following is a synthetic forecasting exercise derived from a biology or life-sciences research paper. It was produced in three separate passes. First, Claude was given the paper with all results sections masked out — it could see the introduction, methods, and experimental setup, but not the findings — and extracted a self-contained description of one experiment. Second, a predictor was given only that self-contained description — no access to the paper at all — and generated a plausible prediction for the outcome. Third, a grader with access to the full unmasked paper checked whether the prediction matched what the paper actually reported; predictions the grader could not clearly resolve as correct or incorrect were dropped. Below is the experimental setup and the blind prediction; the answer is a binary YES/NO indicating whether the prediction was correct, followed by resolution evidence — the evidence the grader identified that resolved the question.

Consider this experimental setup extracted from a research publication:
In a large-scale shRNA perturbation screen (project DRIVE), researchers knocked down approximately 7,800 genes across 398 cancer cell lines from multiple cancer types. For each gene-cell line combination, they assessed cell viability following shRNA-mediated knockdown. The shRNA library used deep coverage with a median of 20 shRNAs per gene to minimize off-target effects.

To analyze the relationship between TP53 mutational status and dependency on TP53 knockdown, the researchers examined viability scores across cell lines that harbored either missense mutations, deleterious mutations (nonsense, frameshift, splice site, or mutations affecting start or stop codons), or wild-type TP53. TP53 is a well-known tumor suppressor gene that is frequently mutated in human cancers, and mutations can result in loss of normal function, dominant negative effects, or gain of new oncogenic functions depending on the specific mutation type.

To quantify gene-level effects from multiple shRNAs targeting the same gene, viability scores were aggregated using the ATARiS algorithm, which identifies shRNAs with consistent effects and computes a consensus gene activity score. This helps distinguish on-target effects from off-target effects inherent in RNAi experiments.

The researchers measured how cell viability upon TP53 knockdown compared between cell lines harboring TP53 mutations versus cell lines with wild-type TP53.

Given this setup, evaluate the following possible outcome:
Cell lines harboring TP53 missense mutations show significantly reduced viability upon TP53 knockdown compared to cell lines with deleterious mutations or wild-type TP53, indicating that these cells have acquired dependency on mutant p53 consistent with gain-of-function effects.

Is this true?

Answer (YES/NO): NO